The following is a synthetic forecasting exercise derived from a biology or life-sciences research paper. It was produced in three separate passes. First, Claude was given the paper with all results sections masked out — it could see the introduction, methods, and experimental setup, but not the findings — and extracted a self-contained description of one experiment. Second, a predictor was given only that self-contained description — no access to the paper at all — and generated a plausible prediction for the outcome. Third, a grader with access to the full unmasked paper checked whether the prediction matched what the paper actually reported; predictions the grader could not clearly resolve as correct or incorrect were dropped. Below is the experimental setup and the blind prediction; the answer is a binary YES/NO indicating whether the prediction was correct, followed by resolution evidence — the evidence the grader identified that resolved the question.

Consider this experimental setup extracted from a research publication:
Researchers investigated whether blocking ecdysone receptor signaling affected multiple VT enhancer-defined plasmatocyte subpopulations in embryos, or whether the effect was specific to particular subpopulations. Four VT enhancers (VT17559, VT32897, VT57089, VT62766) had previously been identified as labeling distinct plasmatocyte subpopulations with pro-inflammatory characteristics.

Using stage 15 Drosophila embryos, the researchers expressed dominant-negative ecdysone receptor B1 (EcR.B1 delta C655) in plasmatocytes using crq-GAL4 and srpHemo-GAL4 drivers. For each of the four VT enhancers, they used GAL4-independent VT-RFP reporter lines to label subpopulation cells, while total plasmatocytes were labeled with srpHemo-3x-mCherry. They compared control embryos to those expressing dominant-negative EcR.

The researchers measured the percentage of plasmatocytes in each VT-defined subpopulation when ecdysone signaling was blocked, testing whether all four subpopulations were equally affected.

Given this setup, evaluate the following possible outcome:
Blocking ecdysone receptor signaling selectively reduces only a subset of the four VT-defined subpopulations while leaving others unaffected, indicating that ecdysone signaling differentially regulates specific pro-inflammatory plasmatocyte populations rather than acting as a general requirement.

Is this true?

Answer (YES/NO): YES